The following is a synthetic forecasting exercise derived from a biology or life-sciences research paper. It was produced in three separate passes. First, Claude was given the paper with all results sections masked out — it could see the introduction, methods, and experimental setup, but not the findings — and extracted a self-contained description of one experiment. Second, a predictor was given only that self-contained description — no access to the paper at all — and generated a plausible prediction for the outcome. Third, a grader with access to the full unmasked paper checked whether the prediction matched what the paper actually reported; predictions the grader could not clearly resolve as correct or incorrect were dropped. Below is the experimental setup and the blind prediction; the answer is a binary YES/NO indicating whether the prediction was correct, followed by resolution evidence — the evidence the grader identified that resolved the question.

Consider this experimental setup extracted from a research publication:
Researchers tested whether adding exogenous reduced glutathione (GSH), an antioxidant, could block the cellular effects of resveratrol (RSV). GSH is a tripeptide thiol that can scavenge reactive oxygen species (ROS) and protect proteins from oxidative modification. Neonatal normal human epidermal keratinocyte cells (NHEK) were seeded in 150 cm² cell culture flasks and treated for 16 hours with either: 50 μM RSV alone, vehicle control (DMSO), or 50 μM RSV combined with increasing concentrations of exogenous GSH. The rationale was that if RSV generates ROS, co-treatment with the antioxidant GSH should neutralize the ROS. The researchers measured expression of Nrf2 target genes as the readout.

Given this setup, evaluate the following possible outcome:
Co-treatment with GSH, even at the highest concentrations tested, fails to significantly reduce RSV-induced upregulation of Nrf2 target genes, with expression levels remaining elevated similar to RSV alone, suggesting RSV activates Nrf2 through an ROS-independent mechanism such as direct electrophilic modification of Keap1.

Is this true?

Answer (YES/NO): NO